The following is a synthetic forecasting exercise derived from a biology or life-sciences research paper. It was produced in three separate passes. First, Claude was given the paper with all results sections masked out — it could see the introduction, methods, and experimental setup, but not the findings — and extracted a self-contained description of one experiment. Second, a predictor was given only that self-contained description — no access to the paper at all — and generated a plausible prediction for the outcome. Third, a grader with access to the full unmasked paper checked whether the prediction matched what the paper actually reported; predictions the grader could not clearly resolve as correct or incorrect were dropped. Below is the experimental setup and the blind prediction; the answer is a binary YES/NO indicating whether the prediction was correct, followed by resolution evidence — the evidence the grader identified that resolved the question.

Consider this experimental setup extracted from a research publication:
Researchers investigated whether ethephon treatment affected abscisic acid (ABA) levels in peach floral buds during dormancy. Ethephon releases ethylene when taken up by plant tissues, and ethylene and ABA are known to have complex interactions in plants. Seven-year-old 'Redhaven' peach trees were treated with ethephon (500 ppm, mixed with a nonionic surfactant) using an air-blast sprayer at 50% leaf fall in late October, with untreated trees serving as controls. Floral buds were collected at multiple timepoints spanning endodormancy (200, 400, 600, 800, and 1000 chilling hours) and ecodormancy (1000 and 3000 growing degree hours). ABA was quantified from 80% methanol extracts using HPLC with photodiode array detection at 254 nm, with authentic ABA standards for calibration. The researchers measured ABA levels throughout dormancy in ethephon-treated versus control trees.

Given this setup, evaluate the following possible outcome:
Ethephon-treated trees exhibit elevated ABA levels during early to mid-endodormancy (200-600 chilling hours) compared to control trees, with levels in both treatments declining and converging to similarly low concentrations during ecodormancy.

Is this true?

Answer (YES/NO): NO